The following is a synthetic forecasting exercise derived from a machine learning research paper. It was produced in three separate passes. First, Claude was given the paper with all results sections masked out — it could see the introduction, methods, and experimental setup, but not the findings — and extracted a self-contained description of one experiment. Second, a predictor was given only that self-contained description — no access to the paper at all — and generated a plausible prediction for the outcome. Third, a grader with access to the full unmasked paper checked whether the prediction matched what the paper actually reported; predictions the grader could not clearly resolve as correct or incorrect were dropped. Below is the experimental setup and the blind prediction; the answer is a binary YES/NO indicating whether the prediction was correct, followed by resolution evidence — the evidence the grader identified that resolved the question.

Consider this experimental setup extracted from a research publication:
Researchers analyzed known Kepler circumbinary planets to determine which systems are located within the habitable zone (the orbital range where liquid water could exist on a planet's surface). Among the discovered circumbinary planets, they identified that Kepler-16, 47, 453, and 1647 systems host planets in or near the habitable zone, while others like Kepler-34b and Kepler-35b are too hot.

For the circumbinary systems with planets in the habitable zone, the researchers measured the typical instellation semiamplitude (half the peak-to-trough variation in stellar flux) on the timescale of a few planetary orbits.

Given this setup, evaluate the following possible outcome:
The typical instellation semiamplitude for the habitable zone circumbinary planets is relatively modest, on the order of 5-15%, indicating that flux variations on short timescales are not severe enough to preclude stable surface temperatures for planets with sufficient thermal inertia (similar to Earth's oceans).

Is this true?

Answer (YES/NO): NO